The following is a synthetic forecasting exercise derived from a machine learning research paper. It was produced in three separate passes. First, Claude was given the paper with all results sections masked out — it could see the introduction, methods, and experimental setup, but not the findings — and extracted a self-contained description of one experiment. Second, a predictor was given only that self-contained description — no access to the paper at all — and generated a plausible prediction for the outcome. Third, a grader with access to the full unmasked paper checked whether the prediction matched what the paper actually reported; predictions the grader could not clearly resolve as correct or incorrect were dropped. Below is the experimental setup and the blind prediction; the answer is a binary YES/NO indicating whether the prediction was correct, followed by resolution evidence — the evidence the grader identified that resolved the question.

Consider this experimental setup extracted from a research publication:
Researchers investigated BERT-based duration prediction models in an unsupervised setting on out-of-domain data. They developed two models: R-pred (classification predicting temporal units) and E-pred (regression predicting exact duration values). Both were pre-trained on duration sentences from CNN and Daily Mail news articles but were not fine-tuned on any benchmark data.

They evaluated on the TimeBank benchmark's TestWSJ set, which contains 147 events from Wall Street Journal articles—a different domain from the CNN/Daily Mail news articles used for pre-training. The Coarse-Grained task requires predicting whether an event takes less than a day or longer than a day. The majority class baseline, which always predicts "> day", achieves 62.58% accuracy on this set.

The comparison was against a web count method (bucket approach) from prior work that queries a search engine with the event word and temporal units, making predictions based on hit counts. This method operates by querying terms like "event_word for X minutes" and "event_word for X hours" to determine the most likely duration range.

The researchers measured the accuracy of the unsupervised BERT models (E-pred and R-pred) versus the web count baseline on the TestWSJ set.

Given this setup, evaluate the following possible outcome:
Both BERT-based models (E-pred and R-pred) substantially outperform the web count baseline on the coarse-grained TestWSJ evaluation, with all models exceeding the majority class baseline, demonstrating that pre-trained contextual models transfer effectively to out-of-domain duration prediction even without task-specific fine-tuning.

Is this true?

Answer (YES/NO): NO